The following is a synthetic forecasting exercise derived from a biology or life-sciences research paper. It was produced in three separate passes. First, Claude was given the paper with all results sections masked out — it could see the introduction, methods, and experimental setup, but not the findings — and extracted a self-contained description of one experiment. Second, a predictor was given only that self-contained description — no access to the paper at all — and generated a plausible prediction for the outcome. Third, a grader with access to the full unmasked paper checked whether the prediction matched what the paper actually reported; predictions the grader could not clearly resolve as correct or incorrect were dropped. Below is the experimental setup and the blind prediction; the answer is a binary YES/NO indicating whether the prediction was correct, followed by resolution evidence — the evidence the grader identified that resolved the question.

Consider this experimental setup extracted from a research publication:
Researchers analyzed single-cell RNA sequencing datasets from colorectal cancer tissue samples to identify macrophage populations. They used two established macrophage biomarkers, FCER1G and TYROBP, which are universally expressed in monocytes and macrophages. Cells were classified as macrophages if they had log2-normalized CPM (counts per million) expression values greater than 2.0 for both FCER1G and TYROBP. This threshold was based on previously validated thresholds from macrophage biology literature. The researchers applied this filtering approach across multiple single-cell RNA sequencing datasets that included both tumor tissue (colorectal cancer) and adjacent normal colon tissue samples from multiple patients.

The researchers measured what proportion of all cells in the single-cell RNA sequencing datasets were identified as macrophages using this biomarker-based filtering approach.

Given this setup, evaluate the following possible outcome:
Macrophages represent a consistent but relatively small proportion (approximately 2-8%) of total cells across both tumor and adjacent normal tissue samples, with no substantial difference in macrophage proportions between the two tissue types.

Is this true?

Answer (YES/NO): NO